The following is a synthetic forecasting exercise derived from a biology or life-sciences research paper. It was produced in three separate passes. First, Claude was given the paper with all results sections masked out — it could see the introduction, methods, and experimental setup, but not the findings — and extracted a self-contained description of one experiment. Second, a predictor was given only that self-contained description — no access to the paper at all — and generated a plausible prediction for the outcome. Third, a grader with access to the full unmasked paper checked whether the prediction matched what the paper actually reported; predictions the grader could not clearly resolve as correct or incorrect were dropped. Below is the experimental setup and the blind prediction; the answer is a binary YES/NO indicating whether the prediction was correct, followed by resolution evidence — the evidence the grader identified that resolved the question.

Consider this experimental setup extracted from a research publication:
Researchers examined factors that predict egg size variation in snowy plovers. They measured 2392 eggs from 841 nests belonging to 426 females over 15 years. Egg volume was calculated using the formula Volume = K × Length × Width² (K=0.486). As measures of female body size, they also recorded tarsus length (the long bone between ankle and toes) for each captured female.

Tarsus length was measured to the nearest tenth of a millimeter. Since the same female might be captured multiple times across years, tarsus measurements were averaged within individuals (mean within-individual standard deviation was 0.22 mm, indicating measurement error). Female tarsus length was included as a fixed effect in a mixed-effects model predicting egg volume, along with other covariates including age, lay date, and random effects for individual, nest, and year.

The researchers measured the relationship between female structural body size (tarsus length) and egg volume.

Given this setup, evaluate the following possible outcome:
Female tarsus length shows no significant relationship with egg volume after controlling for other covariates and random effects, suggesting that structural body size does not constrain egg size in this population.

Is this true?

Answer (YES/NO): NO